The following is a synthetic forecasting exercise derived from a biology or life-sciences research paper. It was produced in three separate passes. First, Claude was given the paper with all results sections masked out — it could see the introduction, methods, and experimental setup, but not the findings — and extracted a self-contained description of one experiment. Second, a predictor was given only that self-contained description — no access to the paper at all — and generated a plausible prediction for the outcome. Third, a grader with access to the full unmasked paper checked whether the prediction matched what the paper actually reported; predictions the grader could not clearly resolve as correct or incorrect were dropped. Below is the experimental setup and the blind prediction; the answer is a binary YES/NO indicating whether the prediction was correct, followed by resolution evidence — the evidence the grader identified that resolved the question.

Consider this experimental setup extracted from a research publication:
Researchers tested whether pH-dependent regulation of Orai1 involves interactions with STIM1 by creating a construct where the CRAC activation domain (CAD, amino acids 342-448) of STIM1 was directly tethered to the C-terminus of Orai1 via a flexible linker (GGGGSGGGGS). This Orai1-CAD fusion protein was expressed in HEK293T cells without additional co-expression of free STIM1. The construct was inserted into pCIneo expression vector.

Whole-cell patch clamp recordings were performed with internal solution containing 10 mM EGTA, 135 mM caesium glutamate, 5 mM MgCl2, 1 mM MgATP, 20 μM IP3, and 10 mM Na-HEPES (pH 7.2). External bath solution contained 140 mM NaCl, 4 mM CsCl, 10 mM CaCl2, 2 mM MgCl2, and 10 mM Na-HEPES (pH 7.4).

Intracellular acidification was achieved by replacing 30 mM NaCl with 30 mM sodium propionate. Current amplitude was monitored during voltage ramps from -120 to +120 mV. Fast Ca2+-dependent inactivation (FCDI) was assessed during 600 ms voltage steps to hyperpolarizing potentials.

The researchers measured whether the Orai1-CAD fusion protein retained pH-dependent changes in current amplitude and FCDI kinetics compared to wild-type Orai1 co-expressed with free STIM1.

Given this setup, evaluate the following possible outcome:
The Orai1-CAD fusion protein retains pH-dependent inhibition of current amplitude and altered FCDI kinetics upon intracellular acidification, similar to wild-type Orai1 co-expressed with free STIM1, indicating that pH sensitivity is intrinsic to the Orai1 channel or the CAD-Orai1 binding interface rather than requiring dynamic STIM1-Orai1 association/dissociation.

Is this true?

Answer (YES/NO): NO